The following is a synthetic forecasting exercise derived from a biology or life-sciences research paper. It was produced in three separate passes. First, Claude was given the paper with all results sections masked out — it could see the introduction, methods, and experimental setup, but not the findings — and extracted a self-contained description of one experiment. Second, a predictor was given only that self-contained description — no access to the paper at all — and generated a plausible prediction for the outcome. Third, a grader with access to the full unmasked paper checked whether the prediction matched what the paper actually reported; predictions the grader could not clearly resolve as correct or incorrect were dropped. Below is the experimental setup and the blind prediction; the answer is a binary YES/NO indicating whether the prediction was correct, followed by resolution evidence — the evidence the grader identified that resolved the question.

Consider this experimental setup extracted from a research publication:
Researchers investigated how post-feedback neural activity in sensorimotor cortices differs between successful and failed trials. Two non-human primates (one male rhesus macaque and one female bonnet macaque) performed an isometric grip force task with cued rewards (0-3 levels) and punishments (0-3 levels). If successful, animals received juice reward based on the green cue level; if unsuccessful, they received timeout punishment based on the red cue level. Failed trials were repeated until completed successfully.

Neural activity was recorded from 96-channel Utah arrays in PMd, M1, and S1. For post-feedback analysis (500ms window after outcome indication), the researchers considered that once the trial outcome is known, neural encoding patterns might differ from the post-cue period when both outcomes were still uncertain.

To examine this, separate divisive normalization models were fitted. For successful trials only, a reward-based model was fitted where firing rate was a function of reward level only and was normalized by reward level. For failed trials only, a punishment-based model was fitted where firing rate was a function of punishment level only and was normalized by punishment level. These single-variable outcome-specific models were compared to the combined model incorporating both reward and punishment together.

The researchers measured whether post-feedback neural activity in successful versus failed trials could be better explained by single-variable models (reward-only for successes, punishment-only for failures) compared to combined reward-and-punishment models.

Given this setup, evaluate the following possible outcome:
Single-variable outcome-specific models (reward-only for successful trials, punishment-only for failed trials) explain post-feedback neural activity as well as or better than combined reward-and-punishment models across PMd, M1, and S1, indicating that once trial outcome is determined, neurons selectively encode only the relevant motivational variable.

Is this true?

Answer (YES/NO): NO